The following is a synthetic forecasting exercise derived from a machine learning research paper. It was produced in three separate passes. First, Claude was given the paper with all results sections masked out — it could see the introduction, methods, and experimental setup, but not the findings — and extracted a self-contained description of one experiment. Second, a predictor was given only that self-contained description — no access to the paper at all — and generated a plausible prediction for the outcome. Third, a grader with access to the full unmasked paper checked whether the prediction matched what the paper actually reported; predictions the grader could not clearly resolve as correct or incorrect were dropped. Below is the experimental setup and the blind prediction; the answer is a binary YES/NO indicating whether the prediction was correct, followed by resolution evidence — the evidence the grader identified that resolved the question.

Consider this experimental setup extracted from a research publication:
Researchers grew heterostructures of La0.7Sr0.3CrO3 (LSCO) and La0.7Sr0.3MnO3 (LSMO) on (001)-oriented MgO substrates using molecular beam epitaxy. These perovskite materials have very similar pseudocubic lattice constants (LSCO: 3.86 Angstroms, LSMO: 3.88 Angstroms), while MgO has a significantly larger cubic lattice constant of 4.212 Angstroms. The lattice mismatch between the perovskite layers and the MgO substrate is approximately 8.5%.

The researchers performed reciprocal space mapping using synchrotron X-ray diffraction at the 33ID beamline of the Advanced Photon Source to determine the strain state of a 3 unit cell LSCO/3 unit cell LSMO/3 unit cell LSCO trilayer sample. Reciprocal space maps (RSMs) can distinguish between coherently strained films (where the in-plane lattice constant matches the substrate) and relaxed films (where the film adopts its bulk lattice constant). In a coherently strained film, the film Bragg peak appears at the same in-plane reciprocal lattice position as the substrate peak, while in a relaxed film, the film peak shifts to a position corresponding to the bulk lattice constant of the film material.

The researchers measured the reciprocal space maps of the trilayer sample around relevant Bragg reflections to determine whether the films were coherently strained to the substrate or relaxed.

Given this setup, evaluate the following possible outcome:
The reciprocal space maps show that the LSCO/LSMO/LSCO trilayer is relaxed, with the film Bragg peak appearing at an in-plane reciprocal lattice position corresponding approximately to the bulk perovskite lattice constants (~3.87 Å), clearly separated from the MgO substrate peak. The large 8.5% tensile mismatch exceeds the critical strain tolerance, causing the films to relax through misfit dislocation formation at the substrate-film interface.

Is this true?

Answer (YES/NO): YES